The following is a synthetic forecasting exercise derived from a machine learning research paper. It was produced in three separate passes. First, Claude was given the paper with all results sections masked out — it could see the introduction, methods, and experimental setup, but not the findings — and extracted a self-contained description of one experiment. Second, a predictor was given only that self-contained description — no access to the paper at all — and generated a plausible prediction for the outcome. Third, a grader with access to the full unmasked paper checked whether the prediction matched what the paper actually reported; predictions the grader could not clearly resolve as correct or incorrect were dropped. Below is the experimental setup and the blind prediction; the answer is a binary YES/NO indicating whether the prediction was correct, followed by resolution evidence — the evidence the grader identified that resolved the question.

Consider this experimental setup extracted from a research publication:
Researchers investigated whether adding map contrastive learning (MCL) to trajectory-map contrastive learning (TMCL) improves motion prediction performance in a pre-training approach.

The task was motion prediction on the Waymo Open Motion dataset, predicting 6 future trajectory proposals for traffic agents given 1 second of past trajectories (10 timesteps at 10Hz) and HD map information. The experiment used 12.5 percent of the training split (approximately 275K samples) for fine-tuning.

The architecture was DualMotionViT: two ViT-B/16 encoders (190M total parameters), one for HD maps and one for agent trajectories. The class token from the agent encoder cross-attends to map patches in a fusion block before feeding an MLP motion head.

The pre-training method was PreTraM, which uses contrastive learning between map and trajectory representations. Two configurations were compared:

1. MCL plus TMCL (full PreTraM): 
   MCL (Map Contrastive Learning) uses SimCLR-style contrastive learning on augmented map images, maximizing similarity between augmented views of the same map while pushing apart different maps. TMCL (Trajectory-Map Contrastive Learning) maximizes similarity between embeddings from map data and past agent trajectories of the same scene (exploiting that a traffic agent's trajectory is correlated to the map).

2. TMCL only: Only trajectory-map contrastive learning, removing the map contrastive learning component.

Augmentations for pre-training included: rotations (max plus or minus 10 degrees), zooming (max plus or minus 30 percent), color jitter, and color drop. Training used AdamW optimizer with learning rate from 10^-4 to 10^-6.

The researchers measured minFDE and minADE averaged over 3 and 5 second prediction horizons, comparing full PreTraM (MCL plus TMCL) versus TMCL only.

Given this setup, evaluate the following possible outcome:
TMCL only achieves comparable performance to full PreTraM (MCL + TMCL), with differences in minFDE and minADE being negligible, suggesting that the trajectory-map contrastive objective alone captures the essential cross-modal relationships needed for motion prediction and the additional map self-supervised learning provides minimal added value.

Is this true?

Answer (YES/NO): NO